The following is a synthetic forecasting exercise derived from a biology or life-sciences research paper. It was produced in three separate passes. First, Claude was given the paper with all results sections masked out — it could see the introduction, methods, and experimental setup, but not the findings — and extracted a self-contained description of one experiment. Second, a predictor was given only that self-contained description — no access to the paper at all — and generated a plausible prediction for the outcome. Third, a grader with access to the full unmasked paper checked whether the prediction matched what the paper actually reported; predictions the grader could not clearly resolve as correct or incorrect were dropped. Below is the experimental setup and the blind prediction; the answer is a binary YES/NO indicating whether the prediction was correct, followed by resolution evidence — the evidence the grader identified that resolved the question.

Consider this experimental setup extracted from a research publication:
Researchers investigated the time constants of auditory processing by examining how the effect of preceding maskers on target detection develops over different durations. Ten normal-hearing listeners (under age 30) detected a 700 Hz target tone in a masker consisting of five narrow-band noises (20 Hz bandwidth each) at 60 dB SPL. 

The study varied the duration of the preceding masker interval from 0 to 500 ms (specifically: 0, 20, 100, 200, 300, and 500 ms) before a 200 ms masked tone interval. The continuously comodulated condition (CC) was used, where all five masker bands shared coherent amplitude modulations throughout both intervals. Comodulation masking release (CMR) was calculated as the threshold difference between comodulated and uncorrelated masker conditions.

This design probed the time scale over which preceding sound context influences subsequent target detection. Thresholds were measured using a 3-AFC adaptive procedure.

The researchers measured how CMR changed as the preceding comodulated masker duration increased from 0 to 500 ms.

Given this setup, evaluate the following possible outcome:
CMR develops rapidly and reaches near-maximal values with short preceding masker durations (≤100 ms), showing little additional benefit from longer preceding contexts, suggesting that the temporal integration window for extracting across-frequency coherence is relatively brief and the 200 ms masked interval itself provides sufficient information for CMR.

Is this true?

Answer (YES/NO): YES